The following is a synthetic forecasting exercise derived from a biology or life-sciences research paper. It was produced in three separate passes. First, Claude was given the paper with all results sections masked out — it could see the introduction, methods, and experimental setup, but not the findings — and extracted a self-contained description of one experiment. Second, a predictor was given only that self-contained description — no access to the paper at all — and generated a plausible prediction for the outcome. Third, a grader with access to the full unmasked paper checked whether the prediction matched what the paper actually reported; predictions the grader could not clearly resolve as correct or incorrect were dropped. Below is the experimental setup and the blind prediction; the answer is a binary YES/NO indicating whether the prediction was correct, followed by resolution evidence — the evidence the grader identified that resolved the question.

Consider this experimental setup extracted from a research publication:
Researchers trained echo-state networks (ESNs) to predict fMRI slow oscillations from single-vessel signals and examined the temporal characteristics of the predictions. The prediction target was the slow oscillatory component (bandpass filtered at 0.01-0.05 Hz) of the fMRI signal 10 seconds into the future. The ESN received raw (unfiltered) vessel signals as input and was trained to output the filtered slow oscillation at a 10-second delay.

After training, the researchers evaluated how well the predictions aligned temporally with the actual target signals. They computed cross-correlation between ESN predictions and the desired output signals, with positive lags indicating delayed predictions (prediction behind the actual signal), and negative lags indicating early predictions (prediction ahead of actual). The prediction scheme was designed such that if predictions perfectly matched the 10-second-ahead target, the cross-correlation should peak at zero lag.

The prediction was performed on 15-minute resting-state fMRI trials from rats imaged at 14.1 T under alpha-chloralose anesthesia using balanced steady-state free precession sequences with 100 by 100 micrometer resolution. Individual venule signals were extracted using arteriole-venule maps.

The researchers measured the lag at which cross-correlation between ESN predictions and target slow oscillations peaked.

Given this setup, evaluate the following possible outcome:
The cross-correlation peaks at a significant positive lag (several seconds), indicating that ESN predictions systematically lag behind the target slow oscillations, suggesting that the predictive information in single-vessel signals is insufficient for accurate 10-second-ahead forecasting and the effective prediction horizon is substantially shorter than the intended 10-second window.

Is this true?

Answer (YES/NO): NO